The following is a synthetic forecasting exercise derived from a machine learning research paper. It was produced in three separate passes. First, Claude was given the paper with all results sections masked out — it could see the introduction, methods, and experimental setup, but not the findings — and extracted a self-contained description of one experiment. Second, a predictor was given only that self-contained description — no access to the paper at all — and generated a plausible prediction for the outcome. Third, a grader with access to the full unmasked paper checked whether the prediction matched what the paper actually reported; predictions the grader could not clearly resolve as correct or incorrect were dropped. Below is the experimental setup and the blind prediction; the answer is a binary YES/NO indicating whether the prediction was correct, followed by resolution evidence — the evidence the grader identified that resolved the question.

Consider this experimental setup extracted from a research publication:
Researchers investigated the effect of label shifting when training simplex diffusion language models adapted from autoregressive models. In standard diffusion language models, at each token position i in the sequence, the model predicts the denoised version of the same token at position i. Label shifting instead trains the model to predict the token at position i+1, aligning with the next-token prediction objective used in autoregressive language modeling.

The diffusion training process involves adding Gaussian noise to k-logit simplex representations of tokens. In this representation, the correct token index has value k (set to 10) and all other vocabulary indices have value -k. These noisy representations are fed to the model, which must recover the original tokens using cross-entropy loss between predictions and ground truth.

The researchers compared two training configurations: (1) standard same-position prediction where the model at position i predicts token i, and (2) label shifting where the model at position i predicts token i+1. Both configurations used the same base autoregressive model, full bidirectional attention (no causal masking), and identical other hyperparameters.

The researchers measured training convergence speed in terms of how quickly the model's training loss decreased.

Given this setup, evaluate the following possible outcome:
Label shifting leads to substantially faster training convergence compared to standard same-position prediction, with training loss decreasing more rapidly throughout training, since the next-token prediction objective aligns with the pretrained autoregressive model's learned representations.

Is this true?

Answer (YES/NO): NO